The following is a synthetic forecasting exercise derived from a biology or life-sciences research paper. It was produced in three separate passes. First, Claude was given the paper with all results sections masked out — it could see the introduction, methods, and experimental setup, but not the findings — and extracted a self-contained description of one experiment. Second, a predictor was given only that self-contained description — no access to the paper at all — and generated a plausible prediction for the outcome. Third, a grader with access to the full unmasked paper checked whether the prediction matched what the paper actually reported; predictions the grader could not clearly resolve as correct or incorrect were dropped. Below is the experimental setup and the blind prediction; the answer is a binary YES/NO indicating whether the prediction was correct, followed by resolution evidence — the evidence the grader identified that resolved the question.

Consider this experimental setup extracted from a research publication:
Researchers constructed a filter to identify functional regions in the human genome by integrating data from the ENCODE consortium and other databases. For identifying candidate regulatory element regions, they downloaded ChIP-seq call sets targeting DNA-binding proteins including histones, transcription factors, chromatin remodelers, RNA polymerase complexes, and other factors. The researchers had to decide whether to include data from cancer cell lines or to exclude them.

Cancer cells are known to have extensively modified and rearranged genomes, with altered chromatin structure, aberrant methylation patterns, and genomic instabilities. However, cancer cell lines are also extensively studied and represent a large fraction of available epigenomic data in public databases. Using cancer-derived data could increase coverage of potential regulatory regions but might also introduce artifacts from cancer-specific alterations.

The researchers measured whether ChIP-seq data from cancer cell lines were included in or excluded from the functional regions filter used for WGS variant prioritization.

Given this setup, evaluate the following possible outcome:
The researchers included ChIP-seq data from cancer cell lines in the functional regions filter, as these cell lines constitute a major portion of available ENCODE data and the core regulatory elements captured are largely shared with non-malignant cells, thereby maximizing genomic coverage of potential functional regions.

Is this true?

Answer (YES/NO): NO